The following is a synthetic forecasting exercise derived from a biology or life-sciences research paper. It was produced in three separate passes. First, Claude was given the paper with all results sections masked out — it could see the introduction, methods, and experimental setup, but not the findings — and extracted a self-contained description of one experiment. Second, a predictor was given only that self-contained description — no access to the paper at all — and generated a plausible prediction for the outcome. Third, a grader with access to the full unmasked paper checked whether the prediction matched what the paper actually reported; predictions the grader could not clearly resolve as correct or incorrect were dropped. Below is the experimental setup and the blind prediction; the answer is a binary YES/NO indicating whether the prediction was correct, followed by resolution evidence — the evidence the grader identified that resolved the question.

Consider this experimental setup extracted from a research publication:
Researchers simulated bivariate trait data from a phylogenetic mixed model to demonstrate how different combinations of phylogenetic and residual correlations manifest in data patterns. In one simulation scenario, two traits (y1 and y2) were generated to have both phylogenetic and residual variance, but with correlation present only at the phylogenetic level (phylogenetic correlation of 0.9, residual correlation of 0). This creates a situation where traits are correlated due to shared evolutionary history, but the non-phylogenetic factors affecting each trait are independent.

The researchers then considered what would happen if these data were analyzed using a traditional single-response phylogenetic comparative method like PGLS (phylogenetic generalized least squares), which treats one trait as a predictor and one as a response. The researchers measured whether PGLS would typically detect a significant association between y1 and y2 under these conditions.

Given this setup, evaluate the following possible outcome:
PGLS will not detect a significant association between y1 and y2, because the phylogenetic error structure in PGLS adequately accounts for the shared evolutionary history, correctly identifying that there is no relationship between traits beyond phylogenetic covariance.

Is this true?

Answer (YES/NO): NO